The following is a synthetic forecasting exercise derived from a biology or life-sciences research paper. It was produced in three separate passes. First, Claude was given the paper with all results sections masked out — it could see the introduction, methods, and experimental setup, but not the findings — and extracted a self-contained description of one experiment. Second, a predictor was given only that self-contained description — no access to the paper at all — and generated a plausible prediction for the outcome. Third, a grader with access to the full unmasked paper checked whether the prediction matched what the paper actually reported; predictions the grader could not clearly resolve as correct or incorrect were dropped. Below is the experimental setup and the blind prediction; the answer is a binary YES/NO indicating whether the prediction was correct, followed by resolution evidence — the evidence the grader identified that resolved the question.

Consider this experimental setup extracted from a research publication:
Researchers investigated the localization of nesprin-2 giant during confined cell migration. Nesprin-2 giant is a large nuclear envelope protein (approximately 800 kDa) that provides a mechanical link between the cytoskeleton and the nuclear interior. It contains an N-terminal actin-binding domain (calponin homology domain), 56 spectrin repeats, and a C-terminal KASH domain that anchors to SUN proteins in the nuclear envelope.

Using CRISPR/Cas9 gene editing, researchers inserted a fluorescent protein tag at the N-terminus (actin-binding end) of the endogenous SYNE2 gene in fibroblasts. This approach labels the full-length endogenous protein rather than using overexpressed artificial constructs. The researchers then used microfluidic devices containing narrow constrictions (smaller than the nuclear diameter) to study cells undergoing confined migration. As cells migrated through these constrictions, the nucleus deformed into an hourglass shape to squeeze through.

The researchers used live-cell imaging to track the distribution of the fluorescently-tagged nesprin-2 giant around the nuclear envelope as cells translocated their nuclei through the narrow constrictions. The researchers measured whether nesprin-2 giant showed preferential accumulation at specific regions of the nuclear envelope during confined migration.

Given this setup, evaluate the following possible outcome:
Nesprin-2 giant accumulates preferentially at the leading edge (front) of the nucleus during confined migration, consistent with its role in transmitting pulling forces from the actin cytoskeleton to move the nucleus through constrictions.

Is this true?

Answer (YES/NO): YES